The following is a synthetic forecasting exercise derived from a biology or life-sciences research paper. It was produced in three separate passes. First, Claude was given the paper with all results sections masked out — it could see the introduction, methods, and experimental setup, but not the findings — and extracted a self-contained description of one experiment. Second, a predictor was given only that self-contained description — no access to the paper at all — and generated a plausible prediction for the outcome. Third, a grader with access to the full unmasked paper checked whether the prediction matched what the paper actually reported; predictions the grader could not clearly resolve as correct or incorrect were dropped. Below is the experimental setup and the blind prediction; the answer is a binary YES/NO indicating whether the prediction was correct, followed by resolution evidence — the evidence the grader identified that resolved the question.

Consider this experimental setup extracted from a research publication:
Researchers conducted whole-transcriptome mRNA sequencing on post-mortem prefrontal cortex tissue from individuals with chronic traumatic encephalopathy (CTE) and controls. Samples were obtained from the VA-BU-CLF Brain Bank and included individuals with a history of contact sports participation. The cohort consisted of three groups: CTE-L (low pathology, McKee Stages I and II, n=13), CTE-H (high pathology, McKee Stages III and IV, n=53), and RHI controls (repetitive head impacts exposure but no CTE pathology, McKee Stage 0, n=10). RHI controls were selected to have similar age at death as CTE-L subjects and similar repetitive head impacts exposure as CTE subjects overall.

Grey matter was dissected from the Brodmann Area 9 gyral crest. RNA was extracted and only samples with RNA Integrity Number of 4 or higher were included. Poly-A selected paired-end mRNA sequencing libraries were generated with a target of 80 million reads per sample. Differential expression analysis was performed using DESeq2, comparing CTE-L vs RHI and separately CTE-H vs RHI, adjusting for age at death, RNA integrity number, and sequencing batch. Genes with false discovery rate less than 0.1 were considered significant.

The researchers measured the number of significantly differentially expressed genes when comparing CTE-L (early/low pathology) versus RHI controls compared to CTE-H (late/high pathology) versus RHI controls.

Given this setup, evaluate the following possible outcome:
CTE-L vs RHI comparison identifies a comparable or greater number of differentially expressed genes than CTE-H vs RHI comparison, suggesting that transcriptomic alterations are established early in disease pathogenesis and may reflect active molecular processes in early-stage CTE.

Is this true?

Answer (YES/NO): NO